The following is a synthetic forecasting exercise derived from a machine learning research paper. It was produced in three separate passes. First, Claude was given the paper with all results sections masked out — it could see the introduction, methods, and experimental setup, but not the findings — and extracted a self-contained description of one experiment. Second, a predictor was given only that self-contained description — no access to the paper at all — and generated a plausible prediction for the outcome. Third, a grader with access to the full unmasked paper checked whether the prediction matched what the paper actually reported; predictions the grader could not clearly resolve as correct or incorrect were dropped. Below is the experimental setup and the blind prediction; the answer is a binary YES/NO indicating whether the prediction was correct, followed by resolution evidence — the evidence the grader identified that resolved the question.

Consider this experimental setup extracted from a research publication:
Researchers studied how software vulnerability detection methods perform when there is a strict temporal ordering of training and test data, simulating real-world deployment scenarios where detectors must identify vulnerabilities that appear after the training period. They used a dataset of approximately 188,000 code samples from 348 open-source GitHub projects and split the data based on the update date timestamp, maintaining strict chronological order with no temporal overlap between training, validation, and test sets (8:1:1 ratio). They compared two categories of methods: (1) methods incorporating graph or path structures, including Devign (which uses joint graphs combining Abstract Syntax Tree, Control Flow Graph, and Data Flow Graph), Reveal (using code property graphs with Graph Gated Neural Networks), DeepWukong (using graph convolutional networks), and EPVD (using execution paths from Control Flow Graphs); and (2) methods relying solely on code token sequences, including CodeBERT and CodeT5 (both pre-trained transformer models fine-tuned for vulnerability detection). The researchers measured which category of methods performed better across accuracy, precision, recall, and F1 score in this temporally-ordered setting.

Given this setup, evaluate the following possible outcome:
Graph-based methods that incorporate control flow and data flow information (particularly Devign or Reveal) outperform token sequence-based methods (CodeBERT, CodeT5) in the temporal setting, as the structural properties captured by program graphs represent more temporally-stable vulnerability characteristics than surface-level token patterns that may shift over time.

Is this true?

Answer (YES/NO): YES